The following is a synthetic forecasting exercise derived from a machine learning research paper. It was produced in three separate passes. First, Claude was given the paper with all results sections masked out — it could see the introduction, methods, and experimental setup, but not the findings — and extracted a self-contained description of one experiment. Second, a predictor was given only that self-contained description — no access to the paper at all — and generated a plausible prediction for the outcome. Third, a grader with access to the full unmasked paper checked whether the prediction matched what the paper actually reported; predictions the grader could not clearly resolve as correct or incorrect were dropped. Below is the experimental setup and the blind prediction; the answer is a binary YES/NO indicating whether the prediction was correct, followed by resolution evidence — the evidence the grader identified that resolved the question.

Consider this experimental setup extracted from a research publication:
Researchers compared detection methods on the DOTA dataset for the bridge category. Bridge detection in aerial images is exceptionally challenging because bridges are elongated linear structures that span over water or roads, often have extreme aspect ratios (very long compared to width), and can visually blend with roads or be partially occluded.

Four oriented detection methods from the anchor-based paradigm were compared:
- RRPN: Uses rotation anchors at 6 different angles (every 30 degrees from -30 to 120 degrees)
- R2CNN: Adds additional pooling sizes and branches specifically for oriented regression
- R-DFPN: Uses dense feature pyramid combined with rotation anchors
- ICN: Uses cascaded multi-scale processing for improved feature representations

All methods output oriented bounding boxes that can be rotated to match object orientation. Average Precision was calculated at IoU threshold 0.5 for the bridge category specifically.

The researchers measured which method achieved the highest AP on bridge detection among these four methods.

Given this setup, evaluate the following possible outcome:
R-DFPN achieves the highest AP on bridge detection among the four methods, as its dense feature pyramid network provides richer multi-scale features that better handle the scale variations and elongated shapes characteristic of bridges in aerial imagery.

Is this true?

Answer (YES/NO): NO